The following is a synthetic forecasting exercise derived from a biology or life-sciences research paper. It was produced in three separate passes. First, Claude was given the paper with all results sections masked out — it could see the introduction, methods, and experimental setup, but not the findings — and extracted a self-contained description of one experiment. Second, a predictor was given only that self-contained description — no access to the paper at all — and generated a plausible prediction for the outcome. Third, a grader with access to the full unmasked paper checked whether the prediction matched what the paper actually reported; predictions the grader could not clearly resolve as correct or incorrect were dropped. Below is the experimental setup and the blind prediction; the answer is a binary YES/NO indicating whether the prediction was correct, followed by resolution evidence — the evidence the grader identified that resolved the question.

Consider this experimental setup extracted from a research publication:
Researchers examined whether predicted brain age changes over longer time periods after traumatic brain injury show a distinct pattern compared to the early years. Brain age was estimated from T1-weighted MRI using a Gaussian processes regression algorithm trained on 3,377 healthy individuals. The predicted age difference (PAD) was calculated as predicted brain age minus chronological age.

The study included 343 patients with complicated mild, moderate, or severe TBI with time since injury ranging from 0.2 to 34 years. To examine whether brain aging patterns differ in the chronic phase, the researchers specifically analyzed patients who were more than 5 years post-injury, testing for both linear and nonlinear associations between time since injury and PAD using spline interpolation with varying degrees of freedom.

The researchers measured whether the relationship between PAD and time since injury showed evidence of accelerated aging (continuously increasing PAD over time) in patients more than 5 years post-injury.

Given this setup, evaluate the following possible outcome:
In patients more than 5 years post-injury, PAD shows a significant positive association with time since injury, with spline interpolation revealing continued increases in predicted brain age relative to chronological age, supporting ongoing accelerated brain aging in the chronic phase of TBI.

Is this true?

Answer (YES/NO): YES